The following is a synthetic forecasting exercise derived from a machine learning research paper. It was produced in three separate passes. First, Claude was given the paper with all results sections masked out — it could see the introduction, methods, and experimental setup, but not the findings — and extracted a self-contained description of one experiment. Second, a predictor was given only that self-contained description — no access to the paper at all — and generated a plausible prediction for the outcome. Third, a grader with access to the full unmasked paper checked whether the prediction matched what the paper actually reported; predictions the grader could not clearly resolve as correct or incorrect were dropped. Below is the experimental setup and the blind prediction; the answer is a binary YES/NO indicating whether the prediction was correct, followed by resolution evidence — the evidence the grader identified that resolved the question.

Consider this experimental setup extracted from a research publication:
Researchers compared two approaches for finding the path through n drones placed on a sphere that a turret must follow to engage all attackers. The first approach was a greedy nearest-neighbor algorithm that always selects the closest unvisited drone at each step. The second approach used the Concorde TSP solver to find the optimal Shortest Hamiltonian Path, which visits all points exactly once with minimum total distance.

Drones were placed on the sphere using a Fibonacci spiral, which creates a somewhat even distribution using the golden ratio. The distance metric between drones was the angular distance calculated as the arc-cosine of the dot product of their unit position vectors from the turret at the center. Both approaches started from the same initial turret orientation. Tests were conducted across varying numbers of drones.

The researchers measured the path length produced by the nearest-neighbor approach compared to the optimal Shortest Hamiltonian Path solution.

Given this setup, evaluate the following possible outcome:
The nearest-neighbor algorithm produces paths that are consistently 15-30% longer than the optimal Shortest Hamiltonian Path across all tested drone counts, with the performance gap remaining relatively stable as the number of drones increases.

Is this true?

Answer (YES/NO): NO